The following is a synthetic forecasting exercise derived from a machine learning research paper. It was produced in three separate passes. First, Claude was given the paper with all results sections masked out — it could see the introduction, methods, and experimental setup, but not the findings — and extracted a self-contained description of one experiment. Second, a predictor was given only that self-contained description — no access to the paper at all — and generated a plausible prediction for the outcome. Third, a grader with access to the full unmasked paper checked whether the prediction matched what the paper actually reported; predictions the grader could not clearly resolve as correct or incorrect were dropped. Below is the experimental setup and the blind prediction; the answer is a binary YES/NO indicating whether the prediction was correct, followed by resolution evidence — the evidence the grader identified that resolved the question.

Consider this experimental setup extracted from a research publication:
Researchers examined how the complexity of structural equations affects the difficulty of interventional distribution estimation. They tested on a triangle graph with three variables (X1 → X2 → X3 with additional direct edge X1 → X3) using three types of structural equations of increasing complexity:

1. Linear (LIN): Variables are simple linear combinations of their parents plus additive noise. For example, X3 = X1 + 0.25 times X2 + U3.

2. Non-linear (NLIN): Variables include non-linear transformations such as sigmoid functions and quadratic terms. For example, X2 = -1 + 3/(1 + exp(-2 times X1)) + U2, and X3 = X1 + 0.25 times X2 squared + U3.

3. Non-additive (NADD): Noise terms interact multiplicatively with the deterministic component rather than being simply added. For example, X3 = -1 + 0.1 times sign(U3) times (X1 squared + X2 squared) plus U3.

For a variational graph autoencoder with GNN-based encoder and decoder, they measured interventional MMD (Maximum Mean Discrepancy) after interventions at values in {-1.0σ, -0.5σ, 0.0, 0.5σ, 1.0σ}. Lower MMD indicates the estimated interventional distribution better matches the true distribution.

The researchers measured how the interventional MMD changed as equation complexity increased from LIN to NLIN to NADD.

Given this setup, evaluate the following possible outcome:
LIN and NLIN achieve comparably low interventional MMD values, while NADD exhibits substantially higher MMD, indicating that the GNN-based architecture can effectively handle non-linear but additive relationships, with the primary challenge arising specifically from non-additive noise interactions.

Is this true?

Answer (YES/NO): YES